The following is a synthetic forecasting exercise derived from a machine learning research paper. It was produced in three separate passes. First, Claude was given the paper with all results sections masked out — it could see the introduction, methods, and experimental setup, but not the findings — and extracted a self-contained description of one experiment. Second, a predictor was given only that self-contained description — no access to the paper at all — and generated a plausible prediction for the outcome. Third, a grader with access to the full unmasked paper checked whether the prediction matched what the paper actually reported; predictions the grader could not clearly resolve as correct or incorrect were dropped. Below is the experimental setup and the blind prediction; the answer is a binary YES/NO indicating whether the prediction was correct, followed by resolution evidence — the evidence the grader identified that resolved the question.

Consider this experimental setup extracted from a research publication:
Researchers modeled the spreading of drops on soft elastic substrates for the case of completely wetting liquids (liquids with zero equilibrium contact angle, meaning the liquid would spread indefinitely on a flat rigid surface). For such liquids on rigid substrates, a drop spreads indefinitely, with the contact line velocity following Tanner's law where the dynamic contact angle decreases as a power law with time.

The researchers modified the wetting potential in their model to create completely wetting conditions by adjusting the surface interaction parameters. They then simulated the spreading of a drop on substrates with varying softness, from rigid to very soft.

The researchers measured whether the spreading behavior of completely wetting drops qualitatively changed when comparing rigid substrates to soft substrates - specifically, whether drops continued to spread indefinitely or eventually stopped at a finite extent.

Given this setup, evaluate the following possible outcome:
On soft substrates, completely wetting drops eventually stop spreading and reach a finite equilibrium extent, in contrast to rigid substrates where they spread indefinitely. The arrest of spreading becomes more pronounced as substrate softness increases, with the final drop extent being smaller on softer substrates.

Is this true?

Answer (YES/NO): NO